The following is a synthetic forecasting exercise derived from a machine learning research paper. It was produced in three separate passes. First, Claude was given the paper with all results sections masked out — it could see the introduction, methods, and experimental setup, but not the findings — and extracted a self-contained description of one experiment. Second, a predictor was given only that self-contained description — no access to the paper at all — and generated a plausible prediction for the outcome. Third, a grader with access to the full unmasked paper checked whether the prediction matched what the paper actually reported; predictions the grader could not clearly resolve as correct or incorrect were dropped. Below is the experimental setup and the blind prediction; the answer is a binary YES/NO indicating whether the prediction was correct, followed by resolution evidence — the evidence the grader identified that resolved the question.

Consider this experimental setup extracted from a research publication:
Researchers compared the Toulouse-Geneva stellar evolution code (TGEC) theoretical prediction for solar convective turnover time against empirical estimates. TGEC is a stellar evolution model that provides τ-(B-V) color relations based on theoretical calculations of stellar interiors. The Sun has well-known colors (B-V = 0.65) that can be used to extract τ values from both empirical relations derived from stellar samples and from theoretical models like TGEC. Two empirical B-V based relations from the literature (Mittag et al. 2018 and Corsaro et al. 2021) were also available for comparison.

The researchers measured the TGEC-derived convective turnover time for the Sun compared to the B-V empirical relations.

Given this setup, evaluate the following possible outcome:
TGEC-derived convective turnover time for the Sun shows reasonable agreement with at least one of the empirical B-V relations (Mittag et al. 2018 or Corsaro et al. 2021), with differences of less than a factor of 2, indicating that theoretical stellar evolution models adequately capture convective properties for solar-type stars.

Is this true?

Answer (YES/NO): NO